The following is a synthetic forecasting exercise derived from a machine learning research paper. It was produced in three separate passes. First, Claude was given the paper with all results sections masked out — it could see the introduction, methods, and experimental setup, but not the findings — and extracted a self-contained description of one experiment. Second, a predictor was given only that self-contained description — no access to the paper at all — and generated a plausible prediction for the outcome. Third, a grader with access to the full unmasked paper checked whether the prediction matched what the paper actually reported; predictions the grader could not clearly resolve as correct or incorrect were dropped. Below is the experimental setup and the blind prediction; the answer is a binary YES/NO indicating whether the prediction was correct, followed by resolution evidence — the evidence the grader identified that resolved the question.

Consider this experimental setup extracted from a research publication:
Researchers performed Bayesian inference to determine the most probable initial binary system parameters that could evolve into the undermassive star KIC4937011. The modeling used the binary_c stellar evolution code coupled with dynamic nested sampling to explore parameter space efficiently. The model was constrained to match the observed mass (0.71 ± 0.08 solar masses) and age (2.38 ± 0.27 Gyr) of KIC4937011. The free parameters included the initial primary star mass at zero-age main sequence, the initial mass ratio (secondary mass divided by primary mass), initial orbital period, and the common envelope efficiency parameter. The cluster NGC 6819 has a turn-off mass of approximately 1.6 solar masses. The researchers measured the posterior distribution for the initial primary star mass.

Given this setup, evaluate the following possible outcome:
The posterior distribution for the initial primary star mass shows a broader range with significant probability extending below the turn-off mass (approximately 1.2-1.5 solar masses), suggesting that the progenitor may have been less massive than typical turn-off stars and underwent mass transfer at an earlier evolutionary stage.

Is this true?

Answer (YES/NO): NO